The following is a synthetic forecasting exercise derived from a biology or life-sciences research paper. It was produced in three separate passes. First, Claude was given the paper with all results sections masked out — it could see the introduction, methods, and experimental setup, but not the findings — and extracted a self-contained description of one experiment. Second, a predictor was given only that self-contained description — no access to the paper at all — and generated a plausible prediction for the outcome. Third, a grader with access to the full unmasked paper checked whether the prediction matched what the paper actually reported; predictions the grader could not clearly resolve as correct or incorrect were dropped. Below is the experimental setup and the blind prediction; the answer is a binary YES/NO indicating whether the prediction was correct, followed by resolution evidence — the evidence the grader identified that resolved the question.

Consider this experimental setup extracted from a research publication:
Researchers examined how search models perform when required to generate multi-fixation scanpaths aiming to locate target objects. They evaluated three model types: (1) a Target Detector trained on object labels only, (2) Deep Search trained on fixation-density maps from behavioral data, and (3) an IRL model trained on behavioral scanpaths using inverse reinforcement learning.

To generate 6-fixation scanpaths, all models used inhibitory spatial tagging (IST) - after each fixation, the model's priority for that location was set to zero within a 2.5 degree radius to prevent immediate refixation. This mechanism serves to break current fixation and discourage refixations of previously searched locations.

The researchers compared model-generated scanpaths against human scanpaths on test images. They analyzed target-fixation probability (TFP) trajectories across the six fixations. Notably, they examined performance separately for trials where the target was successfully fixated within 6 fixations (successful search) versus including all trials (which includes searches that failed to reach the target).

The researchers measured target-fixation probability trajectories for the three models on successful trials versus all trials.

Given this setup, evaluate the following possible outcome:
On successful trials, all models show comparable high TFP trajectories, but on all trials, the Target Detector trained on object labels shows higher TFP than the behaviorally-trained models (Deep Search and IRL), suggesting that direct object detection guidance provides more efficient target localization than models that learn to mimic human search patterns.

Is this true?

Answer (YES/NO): NO